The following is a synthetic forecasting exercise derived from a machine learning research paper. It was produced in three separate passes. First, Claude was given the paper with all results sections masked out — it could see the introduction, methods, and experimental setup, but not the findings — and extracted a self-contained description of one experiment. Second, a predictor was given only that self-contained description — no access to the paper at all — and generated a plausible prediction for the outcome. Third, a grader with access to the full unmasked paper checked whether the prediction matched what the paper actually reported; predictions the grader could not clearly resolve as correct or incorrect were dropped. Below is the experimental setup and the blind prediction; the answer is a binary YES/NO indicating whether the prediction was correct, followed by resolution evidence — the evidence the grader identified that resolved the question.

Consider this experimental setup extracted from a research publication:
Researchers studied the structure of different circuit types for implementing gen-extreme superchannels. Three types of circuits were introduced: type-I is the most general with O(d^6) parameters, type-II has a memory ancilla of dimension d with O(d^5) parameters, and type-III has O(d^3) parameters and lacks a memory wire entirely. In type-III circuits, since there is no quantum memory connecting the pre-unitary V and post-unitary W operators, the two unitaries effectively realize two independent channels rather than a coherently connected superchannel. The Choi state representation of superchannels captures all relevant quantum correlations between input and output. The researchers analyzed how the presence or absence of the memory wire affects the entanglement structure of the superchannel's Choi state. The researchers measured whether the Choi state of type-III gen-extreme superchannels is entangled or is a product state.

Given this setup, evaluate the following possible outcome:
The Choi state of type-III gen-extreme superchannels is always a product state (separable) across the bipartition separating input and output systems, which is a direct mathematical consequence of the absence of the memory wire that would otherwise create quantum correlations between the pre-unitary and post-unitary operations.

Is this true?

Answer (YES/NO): YES